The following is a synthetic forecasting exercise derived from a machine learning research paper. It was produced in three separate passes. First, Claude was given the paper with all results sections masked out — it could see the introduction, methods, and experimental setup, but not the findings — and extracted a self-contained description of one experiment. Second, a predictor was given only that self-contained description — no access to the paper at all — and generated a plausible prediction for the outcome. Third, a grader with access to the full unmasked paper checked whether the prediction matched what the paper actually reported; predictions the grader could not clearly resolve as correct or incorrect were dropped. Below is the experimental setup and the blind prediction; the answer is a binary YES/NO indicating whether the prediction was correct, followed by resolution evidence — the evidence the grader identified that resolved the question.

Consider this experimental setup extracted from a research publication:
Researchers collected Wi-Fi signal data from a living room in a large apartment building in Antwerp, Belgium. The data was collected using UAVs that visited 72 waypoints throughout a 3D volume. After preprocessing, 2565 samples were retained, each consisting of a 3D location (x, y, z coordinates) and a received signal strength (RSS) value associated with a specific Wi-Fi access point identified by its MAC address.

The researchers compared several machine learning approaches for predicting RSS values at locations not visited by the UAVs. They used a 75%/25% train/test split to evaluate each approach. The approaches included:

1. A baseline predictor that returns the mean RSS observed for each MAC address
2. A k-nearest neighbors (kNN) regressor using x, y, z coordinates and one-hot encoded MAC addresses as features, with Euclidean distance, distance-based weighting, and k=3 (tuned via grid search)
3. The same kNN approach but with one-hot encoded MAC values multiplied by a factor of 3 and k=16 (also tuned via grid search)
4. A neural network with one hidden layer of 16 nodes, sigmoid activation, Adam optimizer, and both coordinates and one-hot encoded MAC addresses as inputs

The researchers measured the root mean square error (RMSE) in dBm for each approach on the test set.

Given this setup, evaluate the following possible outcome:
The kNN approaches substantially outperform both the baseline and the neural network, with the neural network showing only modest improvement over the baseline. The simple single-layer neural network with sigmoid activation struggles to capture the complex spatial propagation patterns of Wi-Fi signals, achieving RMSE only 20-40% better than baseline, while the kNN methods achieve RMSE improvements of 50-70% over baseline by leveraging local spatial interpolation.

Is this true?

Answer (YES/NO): NO